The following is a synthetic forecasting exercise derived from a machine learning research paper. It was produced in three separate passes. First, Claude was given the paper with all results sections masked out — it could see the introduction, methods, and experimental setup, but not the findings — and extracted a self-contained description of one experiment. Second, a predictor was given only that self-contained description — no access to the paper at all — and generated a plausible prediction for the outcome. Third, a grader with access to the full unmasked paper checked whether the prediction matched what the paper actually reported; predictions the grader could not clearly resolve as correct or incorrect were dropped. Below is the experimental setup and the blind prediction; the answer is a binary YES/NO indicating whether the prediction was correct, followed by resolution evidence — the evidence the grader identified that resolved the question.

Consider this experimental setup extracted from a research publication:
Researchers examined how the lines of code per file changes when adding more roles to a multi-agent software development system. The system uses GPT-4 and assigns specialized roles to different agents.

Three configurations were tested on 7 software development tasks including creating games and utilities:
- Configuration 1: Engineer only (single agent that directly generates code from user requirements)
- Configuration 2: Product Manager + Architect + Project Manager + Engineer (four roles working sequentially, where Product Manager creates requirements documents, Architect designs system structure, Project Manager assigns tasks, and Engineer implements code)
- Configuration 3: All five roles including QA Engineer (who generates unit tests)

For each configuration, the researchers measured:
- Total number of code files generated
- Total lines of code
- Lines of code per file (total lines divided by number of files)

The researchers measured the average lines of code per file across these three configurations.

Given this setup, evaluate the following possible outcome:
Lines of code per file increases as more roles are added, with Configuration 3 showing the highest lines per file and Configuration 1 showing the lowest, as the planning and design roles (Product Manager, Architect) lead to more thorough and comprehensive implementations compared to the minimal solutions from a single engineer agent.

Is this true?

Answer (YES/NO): NO